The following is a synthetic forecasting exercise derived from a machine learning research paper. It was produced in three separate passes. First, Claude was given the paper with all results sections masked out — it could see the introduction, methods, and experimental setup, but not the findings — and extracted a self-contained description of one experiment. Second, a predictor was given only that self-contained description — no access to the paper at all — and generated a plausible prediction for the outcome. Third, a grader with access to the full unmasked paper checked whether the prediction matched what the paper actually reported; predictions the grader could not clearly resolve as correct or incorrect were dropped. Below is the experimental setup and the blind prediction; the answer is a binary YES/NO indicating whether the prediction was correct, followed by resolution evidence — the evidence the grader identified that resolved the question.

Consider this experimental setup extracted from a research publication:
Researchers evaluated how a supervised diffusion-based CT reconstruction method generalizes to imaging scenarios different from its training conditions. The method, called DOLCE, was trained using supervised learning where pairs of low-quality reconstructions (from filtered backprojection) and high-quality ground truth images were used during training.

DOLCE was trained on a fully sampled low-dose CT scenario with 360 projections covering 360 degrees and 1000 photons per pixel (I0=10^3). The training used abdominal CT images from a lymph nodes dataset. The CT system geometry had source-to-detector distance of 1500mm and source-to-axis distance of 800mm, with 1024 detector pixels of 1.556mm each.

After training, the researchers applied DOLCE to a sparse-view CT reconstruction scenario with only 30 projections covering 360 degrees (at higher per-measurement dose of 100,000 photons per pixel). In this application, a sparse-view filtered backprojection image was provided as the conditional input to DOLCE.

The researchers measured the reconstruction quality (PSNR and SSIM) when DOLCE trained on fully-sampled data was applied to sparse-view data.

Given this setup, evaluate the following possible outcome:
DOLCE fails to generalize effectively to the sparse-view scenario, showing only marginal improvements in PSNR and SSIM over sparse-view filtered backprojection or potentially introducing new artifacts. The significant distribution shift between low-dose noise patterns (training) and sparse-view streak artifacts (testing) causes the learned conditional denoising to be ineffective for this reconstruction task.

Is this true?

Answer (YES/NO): YES